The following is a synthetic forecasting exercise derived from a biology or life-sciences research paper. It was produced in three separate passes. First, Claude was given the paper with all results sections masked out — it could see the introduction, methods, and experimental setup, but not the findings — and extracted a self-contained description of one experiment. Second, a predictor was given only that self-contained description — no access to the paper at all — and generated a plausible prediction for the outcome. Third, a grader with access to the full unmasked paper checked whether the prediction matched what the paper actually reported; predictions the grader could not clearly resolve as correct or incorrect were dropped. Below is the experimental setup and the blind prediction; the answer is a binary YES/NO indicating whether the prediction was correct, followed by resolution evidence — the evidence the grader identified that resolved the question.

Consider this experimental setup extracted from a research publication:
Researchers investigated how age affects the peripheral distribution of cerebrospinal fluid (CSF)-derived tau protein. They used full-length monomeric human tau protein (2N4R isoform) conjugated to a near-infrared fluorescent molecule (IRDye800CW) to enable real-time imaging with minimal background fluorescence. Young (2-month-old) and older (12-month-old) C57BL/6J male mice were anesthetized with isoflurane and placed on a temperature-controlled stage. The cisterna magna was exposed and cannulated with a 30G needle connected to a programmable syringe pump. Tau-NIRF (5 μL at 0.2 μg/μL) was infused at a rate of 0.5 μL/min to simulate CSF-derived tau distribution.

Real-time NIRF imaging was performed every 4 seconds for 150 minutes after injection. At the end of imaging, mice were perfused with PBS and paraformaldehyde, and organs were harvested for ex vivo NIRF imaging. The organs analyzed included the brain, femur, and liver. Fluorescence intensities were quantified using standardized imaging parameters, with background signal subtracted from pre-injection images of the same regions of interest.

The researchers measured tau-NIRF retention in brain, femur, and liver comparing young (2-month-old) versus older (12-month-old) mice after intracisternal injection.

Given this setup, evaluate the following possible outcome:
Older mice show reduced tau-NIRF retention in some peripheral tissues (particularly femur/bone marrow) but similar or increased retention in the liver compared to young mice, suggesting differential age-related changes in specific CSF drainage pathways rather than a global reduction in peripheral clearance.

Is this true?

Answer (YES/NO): NO